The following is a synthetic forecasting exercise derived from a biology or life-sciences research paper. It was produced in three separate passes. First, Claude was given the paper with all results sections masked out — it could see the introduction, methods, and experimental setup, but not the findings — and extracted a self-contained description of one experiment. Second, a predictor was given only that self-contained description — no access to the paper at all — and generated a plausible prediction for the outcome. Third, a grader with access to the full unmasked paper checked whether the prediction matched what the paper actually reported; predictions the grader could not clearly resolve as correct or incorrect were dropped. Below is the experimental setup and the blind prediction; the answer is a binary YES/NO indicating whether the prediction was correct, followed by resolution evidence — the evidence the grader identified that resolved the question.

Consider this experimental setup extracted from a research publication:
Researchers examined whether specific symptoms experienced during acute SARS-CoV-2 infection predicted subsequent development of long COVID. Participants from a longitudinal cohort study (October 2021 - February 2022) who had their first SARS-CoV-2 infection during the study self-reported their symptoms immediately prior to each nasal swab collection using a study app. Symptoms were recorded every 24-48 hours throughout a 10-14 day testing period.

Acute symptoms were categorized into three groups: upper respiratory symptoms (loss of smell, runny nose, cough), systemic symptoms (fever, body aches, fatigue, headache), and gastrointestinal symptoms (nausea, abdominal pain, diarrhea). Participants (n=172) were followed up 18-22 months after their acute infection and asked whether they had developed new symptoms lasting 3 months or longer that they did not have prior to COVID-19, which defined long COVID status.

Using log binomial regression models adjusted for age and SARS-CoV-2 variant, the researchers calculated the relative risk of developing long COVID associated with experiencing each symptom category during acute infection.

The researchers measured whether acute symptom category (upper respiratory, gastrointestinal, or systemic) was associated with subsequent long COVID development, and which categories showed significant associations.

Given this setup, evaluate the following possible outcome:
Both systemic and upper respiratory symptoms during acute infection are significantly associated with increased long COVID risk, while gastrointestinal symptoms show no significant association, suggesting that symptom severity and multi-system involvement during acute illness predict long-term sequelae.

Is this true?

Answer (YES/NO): NO